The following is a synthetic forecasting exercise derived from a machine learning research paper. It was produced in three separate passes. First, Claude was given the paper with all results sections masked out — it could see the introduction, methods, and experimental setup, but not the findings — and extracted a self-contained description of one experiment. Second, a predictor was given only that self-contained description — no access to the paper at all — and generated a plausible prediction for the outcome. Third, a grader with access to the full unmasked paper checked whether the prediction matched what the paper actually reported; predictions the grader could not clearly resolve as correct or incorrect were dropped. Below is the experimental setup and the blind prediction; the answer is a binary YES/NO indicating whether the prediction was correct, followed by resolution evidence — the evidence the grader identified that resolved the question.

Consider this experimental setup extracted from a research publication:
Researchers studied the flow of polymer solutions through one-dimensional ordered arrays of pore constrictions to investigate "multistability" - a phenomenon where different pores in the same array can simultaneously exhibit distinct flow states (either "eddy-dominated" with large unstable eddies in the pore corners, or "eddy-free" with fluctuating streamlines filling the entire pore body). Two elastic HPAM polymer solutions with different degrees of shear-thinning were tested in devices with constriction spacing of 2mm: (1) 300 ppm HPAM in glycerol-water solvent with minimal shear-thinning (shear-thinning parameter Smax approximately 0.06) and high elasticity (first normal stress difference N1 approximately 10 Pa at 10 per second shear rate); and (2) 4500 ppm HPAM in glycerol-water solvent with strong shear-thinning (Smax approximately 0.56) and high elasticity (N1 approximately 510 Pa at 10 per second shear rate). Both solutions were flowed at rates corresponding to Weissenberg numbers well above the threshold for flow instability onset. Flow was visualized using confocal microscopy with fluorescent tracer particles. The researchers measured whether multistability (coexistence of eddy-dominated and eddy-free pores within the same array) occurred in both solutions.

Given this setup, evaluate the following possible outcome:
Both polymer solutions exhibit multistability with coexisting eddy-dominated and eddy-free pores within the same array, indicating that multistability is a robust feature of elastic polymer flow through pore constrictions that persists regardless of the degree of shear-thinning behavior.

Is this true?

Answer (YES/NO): YES